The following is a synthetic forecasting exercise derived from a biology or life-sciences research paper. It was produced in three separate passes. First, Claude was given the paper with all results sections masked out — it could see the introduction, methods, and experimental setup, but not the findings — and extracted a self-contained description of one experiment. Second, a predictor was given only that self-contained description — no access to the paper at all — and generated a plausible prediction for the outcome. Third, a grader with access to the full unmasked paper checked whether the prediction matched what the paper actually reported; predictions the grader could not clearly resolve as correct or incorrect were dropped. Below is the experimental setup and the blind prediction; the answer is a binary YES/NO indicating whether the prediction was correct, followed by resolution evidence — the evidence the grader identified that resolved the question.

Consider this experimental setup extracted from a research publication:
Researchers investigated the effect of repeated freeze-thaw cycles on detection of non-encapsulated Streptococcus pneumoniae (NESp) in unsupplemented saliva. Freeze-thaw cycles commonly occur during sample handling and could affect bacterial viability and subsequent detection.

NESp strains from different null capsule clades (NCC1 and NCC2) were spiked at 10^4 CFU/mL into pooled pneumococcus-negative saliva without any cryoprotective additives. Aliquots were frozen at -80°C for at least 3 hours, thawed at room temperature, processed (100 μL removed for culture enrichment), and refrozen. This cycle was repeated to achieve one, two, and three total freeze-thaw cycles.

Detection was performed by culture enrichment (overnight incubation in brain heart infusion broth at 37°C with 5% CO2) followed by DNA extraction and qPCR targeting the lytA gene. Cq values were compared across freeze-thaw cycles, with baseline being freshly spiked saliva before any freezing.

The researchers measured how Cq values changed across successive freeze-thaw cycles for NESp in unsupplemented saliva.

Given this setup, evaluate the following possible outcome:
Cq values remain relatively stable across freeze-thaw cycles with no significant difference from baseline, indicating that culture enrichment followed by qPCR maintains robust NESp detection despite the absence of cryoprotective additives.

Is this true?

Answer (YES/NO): NO